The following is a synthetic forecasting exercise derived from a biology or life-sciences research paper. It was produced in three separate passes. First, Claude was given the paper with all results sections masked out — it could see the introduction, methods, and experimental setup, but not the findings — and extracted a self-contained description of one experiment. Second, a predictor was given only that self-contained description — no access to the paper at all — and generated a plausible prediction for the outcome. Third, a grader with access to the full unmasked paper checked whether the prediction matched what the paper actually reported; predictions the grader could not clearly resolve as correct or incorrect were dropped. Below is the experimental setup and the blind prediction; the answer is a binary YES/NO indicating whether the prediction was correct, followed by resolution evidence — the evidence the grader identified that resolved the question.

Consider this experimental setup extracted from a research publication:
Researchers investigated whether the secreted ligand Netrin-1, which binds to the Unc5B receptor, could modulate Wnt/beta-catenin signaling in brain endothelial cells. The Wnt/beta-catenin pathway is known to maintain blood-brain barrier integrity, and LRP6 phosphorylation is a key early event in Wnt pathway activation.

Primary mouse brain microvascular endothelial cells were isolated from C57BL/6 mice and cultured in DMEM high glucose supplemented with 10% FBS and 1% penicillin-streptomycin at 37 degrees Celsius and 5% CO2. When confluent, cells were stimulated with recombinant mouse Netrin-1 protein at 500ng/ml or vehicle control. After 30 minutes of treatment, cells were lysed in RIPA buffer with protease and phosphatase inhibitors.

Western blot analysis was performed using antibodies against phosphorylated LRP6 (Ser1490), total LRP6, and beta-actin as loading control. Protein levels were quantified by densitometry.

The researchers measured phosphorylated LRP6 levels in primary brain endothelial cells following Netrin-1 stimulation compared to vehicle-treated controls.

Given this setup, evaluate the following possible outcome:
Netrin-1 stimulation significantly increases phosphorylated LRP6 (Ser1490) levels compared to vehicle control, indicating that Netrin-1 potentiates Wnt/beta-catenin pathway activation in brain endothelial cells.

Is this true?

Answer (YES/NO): YES